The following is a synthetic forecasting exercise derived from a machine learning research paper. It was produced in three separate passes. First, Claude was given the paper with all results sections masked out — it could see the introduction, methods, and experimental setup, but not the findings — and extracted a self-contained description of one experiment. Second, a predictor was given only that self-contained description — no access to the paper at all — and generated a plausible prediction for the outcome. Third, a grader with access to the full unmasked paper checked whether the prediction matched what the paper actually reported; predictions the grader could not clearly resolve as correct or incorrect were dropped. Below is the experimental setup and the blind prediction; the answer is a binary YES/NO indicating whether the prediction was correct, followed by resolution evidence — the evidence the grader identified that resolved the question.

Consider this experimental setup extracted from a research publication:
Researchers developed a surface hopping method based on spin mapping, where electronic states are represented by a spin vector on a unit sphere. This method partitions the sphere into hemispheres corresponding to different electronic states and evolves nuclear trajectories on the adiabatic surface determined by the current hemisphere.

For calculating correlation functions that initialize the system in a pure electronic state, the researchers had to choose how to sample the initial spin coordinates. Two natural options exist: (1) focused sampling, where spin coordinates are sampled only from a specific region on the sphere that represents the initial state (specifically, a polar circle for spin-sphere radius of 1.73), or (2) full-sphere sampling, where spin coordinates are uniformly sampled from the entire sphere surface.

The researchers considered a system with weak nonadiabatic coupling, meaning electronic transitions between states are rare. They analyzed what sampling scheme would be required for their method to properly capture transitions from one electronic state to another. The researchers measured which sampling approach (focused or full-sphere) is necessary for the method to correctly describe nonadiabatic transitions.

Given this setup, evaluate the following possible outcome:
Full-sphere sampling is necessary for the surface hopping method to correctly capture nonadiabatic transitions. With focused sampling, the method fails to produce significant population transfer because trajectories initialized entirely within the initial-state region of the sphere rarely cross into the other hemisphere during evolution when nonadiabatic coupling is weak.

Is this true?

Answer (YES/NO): YES